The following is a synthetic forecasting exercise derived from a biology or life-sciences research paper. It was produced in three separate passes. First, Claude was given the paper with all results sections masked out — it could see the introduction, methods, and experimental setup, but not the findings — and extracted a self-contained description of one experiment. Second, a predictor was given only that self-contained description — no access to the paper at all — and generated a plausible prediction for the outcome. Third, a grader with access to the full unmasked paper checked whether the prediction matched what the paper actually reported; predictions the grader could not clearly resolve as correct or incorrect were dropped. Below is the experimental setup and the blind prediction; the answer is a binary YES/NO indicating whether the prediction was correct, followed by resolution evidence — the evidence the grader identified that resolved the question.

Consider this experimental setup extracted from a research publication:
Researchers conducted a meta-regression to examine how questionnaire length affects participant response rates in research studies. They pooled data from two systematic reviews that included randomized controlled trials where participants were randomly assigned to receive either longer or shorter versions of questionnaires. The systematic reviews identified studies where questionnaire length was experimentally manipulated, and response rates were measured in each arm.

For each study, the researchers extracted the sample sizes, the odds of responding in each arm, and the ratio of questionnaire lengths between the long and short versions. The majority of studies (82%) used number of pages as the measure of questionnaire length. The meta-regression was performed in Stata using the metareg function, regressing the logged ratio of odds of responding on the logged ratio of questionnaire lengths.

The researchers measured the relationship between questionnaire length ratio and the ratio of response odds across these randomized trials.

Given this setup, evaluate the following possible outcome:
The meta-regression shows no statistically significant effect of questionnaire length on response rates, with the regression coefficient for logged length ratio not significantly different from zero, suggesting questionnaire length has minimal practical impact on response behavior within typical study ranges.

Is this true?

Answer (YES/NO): NO